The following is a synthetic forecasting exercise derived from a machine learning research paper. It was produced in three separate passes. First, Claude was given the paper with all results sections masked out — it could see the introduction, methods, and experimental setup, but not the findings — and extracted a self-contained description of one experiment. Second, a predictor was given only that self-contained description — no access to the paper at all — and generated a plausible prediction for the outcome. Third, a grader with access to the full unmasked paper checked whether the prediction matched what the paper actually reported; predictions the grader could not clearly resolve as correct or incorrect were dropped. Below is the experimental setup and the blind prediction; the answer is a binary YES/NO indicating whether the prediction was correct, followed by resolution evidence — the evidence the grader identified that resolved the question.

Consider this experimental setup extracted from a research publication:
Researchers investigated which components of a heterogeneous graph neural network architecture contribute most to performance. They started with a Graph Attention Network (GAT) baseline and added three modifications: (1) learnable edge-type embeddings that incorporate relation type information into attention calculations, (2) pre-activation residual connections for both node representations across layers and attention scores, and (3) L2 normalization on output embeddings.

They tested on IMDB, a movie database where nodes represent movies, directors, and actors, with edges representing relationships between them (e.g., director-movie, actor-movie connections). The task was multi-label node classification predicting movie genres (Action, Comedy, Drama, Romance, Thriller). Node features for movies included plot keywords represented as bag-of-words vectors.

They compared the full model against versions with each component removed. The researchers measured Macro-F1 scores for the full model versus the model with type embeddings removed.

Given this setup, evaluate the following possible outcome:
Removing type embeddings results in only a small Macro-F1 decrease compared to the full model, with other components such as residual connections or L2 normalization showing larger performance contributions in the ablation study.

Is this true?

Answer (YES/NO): YES